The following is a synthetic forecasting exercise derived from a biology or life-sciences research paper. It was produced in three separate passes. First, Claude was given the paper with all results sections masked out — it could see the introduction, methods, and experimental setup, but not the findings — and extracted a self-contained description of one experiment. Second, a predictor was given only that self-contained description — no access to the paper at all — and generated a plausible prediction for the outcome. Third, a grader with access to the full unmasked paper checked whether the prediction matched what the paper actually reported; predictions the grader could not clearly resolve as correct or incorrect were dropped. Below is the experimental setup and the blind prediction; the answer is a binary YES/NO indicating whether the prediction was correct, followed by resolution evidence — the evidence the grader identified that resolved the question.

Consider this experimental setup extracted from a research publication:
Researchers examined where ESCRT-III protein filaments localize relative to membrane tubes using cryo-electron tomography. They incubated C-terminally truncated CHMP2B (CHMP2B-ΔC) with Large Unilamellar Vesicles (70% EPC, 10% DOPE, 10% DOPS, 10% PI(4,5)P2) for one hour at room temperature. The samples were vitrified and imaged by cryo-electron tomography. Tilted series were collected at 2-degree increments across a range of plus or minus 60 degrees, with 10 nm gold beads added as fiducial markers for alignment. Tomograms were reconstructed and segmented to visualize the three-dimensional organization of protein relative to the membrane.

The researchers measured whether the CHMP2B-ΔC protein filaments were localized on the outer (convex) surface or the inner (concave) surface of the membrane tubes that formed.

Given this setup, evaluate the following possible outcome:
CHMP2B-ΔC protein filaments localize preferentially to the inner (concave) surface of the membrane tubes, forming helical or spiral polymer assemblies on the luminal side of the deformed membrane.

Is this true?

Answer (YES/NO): NO